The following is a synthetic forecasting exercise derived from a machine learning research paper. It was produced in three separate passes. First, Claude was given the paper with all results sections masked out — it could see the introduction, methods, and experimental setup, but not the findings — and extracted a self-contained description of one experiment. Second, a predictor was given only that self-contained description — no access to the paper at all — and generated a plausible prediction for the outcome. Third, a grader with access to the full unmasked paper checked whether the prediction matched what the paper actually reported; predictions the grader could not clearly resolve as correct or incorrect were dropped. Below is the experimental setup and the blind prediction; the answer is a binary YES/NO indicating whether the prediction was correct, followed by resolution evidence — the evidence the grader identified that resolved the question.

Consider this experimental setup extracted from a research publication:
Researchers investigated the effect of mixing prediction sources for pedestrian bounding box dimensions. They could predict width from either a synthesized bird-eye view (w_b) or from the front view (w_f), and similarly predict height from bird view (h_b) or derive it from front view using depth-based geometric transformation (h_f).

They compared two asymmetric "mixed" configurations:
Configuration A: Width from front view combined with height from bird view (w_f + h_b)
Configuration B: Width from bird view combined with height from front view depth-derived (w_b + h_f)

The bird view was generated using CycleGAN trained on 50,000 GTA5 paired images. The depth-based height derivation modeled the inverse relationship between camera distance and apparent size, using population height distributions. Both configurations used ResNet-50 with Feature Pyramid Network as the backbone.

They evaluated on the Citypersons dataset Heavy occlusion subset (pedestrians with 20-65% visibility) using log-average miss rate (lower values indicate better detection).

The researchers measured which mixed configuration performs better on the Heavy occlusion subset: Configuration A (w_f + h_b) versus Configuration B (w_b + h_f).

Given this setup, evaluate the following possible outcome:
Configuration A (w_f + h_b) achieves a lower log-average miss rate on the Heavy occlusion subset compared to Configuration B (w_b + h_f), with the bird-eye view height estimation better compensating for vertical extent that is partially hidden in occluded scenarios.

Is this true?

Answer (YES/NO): NO